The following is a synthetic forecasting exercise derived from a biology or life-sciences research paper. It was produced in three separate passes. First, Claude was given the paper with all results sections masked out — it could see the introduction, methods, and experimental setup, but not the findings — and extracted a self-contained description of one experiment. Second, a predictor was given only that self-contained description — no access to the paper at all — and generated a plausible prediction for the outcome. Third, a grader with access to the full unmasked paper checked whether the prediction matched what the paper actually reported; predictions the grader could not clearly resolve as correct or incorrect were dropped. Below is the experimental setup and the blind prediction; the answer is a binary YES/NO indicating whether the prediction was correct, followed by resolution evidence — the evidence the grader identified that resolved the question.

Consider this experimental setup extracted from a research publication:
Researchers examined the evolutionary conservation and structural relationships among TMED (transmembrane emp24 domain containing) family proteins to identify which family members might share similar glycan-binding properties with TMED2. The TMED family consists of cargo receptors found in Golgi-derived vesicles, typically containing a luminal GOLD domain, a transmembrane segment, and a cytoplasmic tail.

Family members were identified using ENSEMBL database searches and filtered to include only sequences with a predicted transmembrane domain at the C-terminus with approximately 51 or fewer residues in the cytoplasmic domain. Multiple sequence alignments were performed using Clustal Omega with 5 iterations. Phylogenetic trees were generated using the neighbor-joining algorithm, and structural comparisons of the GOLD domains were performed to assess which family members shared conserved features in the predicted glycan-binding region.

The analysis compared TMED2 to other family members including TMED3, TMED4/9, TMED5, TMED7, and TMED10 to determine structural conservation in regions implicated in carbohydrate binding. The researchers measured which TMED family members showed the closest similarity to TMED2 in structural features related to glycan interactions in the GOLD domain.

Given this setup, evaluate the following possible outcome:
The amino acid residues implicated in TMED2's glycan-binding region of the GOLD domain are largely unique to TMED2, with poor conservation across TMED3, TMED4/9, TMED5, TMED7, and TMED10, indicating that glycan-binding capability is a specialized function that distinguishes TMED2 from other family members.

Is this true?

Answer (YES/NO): NO